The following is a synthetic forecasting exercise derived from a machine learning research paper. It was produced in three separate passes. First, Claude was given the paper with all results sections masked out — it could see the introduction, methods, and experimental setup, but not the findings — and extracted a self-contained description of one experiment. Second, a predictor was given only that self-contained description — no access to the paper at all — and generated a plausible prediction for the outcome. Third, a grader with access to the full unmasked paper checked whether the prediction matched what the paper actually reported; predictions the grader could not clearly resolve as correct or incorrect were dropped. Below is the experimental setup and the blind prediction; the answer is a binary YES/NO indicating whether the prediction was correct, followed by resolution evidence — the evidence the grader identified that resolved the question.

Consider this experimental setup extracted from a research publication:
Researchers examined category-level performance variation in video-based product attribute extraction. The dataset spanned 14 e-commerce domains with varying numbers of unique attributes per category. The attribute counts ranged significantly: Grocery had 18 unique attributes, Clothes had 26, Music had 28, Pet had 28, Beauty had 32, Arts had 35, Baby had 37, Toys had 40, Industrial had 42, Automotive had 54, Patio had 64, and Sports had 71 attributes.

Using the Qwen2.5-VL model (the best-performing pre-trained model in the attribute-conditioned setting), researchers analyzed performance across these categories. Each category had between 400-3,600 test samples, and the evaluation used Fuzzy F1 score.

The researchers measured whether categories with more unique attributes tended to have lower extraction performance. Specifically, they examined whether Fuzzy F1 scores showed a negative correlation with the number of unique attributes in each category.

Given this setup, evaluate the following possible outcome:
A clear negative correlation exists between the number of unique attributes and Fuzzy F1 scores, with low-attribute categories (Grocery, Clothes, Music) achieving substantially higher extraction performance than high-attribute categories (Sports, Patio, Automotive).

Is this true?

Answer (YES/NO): NO